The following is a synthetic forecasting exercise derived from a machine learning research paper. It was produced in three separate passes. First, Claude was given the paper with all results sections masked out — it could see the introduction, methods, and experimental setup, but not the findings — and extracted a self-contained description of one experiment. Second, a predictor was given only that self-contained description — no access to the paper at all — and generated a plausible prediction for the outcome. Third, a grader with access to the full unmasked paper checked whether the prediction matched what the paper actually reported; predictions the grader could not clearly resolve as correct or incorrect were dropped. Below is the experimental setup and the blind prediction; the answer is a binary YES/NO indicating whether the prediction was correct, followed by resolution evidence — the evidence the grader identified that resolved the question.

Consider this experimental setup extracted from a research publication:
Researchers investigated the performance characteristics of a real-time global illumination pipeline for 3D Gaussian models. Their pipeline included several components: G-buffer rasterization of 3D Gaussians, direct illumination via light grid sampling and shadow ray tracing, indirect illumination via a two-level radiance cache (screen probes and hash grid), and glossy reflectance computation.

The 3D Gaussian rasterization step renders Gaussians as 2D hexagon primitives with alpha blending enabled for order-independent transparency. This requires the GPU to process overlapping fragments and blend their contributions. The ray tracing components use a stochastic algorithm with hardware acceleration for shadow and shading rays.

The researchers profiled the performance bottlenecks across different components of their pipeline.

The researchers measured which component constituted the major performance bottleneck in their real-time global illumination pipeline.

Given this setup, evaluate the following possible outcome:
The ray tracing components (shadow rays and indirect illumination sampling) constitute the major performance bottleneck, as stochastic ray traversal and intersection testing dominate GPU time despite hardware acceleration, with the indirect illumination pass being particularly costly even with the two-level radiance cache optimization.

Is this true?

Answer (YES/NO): NO